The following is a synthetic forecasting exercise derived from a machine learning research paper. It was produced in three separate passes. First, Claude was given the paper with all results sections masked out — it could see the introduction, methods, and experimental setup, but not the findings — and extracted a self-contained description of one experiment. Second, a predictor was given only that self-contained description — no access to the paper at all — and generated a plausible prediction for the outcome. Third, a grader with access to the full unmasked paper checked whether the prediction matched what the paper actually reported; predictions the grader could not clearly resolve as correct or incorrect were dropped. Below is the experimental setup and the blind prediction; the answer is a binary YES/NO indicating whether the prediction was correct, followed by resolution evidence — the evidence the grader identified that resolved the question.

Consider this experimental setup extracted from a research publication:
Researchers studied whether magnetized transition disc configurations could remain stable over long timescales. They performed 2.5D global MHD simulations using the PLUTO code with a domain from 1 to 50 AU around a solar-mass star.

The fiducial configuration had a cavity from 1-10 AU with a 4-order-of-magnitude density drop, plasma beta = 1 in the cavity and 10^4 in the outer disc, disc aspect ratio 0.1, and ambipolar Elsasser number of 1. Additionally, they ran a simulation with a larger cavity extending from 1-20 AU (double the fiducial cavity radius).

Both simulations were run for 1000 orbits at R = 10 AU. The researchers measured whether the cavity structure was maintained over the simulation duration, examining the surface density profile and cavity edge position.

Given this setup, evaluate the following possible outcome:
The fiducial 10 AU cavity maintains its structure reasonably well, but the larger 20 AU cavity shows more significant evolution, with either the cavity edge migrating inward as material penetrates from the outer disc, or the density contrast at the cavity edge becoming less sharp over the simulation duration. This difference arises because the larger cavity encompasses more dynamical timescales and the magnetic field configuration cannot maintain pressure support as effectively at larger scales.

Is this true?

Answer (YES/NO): NO